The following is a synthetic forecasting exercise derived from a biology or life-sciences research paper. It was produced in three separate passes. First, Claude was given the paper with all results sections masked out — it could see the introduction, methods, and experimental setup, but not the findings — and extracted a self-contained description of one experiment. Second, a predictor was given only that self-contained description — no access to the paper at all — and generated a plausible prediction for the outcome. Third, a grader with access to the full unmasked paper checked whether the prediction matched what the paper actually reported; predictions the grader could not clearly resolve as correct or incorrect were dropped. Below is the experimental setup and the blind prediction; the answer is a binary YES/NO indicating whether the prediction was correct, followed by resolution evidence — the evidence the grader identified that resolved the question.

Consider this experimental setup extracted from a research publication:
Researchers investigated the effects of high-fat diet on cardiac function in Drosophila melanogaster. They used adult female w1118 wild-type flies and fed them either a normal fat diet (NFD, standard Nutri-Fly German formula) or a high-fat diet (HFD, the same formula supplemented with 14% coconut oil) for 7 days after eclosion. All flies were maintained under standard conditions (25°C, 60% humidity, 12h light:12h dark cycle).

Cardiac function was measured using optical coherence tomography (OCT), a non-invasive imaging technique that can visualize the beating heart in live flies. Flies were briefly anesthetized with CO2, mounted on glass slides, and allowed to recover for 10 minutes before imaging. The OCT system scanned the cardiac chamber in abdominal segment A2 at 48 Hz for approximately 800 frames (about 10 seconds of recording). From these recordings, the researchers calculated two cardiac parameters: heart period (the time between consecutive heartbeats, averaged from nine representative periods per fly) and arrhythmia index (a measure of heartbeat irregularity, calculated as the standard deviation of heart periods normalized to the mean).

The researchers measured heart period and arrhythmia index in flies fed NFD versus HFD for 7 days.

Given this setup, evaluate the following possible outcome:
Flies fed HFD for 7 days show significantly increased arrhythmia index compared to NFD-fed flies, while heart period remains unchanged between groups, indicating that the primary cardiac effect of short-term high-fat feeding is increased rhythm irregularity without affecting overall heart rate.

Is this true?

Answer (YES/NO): NO